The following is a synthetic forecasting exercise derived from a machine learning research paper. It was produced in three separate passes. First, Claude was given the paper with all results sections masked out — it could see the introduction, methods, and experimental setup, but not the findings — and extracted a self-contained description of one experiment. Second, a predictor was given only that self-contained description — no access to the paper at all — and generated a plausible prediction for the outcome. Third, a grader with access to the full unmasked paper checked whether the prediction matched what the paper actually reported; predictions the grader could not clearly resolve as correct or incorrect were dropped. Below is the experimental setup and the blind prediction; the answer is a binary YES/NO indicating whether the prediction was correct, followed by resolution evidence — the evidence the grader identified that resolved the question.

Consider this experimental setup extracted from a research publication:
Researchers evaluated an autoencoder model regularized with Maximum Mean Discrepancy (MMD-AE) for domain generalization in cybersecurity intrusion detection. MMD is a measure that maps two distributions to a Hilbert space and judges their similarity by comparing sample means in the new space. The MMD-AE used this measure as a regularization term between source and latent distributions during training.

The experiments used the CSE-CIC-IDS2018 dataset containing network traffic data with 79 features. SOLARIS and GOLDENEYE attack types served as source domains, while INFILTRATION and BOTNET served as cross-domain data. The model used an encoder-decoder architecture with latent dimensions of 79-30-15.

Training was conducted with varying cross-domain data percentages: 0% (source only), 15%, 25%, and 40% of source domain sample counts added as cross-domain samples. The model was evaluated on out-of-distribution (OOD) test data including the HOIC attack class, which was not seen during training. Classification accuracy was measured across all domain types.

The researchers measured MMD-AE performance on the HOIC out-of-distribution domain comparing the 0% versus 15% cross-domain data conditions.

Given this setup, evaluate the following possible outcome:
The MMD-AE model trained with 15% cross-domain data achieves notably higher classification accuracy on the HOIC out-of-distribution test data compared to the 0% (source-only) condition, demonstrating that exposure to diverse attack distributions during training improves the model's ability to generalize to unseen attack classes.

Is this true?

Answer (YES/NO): NO